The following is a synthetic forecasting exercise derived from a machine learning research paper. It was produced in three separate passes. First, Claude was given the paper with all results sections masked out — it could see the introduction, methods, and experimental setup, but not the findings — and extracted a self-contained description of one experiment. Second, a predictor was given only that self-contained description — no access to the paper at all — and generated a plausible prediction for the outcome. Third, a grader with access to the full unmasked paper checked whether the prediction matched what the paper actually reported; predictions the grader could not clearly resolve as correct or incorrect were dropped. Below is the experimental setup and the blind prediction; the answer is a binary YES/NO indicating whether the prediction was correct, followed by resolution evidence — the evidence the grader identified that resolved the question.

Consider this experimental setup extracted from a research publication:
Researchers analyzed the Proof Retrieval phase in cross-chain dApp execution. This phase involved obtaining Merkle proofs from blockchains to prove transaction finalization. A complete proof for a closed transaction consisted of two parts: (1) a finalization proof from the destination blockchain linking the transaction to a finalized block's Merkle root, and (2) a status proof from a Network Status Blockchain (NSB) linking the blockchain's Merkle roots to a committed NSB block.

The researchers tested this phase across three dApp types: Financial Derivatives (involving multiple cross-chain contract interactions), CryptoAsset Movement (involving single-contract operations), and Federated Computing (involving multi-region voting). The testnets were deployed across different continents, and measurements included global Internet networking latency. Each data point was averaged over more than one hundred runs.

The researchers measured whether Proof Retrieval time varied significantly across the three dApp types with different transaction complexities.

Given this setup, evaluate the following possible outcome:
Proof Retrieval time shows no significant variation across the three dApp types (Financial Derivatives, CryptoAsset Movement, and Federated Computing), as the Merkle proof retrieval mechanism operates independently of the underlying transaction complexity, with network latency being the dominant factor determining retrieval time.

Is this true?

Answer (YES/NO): YES